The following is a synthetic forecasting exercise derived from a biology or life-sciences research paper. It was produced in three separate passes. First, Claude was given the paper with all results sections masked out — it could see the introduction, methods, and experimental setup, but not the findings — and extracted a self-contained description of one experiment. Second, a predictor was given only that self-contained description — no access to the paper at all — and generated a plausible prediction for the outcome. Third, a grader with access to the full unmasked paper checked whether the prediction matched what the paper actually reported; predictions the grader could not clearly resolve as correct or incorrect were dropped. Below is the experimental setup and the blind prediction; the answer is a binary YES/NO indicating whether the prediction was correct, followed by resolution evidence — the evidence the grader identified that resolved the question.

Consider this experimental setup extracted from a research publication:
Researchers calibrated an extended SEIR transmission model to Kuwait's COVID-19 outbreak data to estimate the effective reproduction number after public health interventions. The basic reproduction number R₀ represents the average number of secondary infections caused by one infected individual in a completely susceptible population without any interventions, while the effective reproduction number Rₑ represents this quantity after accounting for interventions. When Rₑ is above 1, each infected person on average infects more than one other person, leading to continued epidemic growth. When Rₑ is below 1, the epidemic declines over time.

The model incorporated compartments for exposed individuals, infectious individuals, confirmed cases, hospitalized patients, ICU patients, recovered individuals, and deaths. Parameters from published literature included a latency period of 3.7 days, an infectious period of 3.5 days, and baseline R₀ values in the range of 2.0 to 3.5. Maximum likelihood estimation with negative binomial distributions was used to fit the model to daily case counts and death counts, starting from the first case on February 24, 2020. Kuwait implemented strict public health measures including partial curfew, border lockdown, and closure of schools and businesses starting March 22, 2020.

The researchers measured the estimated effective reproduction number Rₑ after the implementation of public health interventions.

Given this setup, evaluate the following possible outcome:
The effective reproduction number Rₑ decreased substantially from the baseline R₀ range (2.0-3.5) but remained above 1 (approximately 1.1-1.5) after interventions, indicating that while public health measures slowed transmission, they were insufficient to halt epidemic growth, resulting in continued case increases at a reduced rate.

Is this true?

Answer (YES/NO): NO